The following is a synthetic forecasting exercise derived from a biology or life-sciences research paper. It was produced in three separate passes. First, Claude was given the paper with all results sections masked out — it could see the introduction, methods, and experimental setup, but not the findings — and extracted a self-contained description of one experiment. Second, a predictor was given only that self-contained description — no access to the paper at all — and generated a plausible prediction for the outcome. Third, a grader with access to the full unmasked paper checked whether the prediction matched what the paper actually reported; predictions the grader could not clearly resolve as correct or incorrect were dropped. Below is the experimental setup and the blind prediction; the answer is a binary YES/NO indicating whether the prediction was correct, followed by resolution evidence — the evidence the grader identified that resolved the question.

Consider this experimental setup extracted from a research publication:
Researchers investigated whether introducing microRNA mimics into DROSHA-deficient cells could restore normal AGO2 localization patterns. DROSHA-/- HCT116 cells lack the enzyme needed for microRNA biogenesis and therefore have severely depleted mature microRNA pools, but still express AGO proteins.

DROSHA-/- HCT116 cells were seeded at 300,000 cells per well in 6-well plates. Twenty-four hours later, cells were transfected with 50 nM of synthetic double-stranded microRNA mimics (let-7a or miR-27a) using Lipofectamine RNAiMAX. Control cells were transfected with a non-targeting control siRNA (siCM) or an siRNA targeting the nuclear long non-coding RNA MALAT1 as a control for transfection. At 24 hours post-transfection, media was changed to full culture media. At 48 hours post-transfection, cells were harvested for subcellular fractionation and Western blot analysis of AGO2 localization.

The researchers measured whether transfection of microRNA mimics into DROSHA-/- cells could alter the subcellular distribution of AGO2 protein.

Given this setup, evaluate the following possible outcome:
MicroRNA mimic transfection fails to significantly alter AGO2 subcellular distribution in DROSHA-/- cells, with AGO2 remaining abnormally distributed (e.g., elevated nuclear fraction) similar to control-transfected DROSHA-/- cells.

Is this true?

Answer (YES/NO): NO